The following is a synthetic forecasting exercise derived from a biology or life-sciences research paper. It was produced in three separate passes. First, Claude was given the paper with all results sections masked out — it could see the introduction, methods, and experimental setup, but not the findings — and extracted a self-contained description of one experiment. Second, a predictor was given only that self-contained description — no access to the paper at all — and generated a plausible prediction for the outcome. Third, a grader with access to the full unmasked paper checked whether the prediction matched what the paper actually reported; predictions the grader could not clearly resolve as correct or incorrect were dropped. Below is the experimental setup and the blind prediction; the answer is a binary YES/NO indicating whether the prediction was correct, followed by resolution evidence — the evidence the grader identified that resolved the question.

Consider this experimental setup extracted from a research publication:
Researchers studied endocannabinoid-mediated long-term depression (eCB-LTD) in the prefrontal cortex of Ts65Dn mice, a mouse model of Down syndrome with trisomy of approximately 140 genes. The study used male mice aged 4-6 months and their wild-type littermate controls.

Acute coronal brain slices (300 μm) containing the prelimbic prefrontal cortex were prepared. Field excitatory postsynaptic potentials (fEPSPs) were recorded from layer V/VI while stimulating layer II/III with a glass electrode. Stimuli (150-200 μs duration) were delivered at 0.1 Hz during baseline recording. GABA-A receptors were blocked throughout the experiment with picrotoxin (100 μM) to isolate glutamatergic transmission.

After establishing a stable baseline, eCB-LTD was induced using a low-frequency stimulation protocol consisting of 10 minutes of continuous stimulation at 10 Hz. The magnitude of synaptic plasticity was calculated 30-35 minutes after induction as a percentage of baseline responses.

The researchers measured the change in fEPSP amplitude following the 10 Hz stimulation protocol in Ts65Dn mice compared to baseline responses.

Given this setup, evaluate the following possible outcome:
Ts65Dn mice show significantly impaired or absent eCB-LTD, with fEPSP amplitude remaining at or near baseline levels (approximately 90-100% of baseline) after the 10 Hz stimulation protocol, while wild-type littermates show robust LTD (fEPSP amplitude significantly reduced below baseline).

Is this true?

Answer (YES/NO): NO